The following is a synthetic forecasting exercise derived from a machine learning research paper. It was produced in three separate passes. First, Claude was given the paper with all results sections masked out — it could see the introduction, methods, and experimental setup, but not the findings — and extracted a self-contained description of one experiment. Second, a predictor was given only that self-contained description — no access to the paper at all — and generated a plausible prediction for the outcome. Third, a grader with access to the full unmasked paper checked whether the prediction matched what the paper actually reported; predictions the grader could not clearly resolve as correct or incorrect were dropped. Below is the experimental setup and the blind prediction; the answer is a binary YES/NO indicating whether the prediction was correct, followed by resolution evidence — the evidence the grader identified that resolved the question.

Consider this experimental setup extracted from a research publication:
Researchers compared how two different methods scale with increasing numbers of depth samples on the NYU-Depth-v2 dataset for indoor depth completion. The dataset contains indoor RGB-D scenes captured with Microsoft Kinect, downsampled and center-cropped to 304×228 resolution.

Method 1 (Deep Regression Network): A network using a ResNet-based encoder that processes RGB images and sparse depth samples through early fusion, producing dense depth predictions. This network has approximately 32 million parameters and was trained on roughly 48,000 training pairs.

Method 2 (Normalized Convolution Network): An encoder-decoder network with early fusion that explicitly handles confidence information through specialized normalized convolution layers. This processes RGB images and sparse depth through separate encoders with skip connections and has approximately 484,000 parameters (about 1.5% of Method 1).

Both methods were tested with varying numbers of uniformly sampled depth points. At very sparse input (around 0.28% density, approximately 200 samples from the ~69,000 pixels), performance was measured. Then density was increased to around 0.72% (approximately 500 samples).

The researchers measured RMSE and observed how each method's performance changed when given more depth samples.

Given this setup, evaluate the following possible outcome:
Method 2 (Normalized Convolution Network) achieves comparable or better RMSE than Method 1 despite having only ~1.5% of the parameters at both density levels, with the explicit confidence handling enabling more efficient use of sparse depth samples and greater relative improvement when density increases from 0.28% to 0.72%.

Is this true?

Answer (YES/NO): YES